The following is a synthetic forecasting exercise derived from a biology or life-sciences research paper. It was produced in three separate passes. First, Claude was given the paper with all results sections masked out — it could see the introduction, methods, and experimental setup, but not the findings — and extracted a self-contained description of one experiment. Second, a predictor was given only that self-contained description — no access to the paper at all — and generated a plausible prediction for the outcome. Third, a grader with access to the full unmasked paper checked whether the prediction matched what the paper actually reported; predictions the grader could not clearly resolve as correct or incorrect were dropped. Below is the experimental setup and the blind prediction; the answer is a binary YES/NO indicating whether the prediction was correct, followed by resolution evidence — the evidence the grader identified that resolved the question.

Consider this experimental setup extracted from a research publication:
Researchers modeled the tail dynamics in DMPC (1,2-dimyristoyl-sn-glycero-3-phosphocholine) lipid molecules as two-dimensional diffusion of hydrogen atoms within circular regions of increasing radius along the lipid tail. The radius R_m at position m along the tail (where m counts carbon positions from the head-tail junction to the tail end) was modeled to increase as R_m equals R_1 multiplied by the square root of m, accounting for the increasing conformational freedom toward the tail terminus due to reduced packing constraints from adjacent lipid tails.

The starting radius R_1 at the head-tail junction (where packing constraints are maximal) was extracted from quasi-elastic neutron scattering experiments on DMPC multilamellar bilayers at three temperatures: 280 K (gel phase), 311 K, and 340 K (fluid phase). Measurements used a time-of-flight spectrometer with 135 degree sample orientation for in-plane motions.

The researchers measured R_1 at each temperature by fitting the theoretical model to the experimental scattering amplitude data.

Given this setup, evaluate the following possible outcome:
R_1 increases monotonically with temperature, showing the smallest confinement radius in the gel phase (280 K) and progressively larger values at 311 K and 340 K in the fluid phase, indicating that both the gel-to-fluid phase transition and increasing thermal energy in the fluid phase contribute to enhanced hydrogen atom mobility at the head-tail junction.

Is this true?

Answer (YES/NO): NO